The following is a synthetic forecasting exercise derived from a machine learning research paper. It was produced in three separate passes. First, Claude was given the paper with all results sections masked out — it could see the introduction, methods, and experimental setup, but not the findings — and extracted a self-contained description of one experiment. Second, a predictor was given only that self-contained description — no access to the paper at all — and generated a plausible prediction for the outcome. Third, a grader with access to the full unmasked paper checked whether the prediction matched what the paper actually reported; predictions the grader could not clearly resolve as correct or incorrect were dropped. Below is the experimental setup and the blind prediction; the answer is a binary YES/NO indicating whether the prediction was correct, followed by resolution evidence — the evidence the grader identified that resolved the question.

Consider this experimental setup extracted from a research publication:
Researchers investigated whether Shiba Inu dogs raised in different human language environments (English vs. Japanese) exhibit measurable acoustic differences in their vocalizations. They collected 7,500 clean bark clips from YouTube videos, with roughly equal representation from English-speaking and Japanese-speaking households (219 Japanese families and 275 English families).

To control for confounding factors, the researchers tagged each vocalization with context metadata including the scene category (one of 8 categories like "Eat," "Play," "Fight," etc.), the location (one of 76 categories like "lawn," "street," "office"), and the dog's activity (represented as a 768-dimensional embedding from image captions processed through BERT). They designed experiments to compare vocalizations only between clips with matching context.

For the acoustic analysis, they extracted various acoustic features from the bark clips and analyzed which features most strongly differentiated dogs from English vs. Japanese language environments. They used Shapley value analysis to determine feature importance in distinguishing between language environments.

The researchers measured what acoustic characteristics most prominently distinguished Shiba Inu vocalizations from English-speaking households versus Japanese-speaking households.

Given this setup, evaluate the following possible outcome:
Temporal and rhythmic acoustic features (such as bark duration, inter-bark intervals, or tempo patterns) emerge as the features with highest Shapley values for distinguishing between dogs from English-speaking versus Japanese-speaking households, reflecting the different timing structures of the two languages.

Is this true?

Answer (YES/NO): NO